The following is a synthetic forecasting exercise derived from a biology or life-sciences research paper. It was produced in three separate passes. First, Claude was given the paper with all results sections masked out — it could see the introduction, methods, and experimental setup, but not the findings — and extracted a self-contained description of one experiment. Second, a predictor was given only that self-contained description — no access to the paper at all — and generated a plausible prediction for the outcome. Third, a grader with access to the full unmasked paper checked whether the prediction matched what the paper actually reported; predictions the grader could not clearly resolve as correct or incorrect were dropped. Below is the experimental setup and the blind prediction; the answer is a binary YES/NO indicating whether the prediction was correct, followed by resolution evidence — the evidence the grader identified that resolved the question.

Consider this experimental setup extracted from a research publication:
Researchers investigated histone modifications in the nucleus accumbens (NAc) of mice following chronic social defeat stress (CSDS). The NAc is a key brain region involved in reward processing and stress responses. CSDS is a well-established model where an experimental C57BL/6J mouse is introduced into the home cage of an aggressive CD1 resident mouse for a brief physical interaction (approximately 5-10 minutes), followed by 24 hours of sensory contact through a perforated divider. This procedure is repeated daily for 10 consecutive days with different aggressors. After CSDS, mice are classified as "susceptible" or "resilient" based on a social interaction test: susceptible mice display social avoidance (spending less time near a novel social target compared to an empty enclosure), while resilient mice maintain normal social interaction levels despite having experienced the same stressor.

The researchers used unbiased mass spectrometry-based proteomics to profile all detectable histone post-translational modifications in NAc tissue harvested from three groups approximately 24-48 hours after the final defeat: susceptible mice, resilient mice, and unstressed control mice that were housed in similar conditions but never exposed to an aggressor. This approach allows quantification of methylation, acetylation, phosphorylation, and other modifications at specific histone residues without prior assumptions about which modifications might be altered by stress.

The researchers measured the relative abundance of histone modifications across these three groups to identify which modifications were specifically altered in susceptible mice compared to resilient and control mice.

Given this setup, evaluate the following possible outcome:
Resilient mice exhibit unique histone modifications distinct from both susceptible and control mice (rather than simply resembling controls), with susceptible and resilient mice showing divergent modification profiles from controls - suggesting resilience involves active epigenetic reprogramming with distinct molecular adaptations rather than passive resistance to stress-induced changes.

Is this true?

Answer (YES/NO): NO